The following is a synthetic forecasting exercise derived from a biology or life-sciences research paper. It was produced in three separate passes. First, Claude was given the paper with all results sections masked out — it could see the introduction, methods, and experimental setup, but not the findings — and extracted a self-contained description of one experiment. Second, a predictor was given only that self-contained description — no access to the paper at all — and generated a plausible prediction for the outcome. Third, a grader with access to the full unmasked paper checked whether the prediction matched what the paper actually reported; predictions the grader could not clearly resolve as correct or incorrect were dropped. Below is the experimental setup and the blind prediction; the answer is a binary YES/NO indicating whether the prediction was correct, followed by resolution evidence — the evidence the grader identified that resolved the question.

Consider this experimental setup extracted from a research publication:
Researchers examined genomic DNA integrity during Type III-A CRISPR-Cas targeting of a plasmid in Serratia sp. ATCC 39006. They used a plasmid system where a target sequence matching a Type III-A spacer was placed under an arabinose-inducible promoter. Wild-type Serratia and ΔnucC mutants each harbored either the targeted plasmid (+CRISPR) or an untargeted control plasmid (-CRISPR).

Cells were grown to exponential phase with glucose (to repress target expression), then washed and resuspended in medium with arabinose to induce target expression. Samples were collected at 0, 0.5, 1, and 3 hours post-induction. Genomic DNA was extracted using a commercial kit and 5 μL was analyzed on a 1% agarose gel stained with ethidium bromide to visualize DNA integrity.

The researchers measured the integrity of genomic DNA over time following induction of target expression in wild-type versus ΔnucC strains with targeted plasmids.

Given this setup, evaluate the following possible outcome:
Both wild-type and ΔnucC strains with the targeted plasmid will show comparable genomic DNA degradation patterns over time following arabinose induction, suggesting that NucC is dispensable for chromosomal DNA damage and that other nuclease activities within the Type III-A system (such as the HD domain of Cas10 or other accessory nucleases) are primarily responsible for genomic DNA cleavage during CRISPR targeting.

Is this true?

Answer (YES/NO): NO